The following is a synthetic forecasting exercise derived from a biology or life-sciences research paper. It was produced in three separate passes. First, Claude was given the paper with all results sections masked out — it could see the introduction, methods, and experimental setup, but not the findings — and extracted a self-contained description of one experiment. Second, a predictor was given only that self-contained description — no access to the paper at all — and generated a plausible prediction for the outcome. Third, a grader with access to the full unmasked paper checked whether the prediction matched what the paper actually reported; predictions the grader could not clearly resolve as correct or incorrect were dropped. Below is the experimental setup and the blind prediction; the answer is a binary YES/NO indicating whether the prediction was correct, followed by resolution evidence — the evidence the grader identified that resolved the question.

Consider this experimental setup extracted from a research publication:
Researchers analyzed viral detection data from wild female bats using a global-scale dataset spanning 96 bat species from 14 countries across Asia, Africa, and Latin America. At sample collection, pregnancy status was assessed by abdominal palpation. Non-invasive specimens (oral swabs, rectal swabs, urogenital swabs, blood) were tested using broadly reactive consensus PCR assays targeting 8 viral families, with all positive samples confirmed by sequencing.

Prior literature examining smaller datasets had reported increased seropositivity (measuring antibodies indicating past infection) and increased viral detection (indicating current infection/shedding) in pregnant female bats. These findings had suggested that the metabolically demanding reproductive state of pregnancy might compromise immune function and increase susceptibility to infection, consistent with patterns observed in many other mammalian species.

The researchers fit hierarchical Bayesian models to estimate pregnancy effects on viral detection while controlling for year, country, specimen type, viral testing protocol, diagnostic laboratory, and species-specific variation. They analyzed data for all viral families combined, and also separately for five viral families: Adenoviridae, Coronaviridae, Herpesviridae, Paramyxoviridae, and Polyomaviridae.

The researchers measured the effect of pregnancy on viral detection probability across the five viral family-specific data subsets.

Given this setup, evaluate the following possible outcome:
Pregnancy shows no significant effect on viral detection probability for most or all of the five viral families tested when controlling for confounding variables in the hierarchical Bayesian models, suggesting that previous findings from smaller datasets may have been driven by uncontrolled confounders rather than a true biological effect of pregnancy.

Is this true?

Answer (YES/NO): NO